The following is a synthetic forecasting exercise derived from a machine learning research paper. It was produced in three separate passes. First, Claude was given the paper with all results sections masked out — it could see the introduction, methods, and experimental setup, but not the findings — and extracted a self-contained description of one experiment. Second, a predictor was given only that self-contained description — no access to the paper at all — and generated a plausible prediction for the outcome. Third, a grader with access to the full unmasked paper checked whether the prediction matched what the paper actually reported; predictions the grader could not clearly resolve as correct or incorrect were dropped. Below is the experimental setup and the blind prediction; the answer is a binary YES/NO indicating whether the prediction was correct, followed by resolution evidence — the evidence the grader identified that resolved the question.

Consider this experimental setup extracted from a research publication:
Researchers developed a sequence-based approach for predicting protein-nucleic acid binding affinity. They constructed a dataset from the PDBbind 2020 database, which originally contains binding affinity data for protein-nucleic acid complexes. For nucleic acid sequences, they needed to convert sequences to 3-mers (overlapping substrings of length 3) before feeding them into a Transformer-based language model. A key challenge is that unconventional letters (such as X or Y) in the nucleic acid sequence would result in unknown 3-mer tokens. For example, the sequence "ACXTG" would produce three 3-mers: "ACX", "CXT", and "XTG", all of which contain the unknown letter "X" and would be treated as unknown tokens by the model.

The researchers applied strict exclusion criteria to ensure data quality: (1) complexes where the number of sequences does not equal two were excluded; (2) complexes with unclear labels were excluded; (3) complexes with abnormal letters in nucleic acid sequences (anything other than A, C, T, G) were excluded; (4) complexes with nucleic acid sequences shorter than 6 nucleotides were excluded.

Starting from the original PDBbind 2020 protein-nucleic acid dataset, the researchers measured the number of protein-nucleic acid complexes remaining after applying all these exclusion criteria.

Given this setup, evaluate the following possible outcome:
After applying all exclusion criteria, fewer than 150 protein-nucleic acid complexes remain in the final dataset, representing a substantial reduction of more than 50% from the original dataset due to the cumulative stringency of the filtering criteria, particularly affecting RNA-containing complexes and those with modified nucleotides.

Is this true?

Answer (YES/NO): NO